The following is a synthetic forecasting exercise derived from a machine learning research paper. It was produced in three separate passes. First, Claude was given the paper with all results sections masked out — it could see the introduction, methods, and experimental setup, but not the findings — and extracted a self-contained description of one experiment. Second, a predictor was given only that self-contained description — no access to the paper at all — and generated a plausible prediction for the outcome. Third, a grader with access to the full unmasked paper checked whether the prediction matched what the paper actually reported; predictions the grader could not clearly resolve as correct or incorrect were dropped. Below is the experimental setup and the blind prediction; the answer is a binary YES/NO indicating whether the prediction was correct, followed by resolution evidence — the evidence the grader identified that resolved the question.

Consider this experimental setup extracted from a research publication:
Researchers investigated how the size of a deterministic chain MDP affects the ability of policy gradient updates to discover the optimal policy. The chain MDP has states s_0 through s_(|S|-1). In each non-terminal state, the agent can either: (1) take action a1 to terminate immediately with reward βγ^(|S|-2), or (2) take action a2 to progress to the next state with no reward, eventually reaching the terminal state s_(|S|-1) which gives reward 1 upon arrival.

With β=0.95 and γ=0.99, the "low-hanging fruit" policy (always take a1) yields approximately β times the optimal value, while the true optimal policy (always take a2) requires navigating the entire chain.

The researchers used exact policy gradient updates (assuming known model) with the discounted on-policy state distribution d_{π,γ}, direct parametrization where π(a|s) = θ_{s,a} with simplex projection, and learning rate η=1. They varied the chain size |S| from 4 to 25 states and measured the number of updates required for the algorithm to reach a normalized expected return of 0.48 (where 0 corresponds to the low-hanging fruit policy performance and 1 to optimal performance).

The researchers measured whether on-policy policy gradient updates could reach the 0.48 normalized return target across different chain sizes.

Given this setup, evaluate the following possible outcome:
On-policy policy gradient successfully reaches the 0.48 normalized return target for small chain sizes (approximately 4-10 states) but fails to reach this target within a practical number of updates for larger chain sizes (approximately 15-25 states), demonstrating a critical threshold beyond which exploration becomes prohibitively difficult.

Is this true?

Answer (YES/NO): NO